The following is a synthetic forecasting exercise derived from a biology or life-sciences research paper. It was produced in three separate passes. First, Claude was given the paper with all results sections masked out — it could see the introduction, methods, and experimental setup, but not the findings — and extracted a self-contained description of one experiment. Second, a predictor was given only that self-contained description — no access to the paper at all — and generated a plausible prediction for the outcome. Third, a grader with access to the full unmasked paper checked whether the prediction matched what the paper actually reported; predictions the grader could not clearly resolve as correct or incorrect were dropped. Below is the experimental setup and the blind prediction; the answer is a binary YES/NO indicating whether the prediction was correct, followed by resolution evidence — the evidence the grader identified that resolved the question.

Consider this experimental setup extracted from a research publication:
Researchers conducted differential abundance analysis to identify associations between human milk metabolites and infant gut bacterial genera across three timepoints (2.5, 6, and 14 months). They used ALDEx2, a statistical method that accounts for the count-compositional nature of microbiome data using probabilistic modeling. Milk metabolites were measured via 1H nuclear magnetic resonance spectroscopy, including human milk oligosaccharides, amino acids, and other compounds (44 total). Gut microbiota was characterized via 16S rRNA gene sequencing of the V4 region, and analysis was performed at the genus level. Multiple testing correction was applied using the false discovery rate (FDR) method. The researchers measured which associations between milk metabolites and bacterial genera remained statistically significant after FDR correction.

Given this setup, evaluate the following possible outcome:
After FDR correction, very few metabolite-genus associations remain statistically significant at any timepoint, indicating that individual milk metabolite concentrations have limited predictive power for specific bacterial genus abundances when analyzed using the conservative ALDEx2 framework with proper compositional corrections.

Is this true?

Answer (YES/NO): YES